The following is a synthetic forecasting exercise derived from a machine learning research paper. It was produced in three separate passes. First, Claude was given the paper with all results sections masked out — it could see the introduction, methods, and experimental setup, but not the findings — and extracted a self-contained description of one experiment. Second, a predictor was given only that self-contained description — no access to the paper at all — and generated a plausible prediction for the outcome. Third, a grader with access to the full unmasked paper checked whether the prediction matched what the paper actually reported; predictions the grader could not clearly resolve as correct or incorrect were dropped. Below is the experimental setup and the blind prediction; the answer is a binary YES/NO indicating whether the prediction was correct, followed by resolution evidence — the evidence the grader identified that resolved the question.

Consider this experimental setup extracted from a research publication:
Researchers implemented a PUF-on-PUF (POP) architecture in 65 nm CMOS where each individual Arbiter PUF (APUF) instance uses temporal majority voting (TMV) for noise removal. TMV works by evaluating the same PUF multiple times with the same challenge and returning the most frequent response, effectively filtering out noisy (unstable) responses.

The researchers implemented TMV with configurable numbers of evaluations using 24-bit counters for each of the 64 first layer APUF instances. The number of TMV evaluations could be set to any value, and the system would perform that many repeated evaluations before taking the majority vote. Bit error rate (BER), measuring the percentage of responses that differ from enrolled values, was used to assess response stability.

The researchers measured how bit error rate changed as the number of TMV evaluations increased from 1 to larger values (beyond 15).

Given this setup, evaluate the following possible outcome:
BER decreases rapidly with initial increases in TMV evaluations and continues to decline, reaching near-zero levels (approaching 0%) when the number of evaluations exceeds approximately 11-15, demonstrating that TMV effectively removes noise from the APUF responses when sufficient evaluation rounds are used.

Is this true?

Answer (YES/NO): NO